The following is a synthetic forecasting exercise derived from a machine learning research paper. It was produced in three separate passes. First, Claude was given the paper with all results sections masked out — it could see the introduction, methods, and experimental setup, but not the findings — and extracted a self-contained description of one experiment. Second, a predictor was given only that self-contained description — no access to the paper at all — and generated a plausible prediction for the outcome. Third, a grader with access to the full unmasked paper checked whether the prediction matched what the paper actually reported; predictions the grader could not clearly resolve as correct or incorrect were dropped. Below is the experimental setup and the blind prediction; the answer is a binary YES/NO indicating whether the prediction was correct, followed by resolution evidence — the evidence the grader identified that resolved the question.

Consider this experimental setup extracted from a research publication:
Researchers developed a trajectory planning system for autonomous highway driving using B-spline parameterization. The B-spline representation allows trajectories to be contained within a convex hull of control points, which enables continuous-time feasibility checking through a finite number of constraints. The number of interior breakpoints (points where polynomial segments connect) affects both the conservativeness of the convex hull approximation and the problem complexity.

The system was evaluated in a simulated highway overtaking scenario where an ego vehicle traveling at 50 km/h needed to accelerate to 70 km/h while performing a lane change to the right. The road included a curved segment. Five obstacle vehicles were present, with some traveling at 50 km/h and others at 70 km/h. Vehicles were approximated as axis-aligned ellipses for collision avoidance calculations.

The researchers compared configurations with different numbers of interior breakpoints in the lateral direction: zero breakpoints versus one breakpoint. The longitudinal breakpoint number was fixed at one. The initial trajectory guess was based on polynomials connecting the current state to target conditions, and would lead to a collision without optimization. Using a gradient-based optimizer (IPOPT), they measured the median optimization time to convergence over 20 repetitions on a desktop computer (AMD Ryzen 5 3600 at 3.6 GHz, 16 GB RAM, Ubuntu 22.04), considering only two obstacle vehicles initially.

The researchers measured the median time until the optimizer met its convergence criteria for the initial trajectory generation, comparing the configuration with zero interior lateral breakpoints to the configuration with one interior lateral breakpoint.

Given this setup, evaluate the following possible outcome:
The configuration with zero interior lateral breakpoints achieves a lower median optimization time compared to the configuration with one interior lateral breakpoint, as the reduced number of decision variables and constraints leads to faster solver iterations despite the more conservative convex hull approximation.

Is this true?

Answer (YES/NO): NO